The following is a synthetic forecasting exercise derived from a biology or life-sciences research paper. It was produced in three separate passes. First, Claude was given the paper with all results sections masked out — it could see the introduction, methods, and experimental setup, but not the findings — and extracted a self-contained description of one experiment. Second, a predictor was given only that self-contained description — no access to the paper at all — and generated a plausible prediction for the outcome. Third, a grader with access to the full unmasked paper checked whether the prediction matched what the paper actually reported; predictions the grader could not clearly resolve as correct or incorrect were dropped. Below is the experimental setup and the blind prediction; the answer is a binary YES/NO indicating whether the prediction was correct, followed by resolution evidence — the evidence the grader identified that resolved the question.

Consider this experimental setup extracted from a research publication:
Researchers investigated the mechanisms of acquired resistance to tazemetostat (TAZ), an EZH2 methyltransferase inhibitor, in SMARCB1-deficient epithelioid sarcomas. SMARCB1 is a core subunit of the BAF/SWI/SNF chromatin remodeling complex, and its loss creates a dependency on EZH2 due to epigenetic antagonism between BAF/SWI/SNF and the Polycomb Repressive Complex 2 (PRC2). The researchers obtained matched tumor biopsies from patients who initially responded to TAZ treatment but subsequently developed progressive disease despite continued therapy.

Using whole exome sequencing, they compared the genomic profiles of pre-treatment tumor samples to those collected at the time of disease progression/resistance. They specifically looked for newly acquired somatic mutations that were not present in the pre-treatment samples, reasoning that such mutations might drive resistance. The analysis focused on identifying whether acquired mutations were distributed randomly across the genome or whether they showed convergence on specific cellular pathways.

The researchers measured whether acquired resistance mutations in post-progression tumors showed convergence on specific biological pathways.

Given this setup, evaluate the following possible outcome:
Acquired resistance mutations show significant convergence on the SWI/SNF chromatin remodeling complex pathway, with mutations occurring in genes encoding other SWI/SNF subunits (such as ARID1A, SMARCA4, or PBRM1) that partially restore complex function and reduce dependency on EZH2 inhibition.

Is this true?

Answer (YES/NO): NO